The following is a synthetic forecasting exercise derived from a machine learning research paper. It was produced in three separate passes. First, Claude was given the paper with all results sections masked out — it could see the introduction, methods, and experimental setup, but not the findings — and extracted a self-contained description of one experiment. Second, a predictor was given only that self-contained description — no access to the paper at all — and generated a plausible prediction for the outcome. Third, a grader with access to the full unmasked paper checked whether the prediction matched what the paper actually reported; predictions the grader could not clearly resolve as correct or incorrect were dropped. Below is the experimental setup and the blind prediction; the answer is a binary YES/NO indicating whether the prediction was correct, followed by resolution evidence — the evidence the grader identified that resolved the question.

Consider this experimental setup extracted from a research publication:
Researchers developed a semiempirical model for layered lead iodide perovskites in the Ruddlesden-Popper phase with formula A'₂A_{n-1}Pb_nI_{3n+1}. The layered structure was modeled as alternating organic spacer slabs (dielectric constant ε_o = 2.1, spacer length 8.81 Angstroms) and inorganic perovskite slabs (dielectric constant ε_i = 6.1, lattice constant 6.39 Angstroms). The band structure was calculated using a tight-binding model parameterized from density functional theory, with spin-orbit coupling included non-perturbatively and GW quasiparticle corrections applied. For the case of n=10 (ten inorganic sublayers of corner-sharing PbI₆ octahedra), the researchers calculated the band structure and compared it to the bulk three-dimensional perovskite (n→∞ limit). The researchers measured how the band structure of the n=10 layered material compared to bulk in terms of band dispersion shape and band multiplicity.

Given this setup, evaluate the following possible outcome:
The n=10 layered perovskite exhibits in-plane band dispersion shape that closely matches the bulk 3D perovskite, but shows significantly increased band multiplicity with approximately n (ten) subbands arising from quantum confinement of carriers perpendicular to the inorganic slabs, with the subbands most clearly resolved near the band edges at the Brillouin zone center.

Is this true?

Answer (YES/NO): YES